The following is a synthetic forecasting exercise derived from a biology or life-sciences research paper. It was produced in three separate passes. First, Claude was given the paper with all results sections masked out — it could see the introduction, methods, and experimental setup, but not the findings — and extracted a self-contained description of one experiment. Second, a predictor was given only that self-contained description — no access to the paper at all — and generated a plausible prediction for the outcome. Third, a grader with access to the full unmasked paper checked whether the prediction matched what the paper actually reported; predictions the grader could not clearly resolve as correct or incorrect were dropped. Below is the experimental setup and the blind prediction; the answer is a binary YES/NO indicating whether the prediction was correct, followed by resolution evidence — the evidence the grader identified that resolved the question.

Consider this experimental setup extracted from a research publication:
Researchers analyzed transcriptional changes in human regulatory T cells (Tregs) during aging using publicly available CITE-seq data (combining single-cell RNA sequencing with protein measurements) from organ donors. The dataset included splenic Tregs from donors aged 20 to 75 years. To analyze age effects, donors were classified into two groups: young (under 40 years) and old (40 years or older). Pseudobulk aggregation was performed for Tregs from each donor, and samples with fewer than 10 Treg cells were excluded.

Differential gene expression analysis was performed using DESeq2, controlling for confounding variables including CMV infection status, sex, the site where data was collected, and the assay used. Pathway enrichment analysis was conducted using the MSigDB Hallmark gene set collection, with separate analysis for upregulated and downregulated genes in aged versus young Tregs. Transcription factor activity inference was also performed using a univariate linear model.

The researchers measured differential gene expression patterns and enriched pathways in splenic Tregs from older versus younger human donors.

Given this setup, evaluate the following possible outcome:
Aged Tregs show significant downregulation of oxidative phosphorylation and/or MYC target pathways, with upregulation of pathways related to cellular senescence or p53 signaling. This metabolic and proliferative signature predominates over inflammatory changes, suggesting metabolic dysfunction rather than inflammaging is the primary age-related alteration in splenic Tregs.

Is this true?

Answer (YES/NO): NO